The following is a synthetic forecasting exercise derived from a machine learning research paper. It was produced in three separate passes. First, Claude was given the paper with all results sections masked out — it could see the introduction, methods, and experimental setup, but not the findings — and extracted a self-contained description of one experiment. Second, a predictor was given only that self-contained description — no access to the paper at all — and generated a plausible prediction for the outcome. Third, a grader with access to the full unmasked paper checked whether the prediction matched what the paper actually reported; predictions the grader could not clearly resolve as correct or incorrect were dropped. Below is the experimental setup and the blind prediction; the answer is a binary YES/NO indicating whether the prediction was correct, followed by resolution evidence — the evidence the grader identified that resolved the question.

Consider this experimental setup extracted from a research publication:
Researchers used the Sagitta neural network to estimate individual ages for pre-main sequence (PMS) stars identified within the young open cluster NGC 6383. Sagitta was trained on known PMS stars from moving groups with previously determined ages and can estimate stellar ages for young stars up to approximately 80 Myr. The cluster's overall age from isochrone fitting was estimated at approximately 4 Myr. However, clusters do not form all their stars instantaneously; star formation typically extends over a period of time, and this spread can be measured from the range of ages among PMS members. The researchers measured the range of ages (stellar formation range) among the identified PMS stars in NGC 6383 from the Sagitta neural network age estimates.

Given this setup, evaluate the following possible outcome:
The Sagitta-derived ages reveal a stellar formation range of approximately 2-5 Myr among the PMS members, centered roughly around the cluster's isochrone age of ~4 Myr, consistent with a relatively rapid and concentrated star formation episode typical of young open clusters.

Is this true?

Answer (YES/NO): NO